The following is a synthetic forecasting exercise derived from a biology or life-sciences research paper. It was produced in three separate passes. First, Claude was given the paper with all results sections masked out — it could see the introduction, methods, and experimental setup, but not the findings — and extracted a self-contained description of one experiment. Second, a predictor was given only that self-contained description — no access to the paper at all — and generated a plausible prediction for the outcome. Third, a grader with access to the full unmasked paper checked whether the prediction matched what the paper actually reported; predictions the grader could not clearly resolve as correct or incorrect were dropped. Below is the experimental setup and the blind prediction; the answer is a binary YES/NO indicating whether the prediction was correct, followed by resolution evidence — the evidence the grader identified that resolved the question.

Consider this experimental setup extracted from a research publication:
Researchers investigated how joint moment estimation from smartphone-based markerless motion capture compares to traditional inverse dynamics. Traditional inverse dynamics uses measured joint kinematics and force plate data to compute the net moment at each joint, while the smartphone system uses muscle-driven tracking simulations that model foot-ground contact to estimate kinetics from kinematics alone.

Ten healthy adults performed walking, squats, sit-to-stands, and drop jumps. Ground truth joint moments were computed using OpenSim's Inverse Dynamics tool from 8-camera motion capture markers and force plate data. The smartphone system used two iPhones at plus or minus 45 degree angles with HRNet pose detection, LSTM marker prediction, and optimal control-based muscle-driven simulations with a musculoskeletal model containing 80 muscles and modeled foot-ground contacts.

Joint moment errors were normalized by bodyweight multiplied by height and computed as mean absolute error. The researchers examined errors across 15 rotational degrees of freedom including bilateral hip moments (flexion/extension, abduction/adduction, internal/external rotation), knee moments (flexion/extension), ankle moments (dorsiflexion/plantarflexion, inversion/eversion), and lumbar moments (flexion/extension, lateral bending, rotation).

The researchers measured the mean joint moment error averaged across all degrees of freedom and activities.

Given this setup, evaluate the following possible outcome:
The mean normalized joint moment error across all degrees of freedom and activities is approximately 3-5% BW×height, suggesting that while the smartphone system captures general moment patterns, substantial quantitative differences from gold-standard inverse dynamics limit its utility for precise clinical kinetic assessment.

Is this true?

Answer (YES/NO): NO